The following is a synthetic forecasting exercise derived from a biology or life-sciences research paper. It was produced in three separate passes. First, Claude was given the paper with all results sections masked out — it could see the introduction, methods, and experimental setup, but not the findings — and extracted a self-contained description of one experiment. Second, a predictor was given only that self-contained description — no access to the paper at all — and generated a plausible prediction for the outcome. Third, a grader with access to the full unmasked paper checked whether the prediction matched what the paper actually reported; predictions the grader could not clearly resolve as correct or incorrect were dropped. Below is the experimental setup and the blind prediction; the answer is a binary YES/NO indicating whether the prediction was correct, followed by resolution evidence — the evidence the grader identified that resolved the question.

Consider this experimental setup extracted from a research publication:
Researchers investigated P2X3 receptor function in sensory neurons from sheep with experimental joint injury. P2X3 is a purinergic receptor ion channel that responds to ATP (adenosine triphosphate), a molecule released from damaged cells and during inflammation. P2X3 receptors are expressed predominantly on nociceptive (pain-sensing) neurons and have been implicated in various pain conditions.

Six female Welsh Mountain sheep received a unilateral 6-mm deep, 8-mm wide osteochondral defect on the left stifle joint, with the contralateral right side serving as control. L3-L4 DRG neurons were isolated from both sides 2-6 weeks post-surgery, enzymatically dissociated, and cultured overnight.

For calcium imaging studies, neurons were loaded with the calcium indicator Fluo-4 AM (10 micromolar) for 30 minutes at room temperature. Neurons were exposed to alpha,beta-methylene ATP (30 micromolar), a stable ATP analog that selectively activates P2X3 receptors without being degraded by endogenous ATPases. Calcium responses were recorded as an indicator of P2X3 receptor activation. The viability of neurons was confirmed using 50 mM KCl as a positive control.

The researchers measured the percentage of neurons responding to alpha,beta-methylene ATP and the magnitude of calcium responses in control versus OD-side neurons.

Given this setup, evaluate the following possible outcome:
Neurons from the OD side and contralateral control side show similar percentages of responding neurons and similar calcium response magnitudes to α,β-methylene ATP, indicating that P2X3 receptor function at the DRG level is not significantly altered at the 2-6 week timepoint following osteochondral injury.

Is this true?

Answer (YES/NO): YES